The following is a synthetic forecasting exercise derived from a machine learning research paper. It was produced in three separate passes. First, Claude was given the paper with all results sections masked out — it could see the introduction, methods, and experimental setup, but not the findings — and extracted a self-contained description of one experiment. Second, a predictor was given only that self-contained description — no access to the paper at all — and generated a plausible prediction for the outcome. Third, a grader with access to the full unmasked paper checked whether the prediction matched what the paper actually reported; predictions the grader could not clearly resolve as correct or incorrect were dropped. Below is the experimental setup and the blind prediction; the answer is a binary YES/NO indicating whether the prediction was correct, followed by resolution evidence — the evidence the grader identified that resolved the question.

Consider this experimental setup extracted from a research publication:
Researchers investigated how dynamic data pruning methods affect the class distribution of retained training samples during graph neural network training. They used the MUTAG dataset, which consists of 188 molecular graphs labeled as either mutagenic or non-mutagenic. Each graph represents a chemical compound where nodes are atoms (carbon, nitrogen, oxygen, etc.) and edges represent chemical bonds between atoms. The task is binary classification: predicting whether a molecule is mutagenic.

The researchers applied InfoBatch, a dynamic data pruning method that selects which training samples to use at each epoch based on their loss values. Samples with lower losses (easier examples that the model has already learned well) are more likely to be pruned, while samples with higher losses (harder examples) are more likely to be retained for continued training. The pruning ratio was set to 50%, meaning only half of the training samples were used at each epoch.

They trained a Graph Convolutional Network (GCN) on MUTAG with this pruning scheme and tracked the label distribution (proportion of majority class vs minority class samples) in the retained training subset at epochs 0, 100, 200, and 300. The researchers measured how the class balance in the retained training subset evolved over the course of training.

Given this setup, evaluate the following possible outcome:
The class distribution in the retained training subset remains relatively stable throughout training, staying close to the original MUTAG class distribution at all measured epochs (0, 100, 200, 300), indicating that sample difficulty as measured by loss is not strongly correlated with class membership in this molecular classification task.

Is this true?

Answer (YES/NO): NO